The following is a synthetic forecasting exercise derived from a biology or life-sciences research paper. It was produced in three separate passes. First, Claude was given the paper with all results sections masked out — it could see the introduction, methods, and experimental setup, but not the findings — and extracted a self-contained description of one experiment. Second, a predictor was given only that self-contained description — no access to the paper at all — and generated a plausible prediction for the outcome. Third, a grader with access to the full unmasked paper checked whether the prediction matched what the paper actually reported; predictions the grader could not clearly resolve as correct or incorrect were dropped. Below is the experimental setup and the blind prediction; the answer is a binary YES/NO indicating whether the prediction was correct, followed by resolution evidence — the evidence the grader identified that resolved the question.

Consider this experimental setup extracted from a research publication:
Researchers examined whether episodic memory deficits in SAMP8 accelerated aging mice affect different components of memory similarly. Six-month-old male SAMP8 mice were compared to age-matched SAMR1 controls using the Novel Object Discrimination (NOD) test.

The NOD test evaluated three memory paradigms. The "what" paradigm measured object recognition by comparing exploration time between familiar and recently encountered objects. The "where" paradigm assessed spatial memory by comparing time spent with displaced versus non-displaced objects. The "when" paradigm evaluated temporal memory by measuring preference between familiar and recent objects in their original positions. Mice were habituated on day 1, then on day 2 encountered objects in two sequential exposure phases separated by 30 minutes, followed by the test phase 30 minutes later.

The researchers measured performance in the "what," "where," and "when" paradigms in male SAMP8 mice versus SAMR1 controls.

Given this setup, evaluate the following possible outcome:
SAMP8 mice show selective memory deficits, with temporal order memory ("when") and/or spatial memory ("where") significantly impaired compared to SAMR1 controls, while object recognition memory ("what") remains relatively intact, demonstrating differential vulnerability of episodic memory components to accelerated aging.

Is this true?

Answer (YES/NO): NO